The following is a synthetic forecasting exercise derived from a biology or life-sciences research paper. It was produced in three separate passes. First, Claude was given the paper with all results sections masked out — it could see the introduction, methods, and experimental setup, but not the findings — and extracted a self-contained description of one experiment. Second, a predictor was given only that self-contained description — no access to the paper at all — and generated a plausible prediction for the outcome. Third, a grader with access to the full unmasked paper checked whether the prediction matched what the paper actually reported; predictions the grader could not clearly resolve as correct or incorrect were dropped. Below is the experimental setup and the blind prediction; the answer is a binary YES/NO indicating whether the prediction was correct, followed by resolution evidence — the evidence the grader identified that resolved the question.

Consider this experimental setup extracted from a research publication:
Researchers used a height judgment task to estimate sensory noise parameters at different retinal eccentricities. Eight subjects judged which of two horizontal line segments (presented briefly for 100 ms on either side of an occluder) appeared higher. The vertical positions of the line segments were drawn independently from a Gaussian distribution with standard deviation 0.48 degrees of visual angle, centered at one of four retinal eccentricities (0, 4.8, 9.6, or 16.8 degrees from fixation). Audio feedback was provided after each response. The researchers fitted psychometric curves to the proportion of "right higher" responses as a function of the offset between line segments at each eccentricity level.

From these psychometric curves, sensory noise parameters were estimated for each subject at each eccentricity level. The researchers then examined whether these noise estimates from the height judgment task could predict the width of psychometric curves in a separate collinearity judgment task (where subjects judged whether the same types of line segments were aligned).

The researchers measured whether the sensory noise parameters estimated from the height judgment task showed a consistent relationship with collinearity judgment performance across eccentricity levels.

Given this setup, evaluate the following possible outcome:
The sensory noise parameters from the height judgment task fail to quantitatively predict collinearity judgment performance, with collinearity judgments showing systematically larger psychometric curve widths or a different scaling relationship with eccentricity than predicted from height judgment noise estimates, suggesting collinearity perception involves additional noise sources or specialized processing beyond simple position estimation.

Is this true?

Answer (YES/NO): NO